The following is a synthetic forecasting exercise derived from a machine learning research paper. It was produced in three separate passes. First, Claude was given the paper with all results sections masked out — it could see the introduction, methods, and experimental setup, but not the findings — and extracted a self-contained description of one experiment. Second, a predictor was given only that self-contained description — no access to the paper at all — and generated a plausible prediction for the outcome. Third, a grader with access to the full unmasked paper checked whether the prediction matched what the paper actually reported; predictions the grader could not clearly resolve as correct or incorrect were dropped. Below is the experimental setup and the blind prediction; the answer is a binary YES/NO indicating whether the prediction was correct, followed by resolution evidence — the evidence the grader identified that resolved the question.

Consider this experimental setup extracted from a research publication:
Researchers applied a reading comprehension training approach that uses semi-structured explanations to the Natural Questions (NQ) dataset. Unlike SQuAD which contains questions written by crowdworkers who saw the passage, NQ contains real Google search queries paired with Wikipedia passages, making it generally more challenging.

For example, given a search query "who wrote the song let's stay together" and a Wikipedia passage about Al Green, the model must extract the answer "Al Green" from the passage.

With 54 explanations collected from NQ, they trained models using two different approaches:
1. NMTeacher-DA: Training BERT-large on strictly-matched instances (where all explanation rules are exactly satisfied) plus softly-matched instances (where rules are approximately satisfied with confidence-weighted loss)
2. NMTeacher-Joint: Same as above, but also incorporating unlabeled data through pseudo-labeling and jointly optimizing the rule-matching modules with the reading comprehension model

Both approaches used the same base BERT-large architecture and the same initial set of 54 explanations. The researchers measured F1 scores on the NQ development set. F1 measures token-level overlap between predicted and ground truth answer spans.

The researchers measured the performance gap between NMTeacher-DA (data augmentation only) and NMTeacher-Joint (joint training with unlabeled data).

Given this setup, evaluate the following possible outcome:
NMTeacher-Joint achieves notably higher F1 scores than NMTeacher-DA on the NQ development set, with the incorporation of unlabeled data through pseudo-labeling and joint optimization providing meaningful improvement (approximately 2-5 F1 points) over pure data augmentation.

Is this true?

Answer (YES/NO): YES